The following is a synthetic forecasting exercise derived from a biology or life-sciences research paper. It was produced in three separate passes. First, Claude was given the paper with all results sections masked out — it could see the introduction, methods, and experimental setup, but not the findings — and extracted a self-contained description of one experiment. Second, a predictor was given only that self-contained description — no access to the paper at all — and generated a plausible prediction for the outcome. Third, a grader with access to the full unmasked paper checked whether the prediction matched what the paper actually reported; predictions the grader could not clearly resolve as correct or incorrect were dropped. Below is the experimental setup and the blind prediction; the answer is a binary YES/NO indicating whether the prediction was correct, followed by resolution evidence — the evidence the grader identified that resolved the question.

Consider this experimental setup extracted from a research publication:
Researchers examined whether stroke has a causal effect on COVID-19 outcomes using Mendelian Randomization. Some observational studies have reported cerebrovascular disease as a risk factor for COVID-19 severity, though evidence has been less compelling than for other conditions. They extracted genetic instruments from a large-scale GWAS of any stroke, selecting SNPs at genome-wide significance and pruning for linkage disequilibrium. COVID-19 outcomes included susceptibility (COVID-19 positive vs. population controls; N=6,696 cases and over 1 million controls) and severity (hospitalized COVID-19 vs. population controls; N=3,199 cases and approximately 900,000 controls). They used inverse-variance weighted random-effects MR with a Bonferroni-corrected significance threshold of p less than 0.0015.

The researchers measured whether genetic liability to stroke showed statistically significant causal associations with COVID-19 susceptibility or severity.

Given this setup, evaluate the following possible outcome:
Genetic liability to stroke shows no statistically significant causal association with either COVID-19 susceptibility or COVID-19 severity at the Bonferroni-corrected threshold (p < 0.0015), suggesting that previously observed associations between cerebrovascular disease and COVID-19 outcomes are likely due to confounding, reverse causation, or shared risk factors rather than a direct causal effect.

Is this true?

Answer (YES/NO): YES